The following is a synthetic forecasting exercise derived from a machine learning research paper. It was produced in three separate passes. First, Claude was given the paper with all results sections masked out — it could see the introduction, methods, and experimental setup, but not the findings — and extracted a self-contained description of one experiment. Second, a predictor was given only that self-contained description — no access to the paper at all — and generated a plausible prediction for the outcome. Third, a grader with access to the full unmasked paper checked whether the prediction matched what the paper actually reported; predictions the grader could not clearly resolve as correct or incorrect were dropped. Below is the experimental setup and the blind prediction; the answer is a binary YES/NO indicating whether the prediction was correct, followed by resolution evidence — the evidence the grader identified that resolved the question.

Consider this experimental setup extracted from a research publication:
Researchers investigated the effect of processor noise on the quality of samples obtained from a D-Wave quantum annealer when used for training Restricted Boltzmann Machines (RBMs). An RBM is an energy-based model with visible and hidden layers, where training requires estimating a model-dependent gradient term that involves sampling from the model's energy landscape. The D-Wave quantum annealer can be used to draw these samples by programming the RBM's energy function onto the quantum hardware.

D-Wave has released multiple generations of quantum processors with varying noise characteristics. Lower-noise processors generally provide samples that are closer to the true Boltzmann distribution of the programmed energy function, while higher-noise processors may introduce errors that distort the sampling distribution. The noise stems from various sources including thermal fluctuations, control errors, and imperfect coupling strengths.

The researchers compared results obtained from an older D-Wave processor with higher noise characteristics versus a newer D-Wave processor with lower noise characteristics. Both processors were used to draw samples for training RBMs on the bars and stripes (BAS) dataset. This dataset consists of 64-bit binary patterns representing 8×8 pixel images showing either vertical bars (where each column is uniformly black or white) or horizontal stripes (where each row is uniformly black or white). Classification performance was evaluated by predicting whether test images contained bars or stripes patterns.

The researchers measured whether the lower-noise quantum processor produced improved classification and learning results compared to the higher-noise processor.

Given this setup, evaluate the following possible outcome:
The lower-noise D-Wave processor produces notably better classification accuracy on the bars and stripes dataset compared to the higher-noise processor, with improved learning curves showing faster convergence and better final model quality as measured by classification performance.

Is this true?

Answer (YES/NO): NO